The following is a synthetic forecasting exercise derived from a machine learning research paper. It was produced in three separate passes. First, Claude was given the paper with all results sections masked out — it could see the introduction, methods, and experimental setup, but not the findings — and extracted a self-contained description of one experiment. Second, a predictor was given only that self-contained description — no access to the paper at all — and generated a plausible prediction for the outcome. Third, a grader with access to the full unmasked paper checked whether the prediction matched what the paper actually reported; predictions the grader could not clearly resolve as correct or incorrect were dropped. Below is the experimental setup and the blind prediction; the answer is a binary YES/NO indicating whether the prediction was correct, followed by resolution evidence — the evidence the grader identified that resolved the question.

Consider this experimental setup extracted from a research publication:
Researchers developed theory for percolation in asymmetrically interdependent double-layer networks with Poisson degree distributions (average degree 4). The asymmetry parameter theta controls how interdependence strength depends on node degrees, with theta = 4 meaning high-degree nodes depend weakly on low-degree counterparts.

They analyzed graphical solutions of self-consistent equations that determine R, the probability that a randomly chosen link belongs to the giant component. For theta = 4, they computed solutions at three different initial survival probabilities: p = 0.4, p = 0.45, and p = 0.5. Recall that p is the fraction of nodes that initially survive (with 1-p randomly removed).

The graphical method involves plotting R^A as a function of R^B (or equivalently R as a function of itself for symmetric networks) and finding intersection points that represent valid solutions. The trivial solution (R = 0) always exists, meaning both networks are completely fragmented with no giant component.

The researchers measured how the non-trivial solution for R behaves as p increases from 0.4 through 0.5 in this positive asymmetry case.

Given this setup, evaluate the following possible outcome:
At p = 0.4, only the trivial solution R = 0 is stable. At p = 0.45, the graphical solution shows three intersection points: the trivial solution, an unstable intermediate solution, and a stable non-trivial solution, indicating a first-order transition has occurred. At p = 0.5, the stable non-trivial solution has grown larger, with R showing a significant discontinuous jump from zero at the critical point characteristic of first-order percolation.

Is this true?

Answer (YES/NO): NO